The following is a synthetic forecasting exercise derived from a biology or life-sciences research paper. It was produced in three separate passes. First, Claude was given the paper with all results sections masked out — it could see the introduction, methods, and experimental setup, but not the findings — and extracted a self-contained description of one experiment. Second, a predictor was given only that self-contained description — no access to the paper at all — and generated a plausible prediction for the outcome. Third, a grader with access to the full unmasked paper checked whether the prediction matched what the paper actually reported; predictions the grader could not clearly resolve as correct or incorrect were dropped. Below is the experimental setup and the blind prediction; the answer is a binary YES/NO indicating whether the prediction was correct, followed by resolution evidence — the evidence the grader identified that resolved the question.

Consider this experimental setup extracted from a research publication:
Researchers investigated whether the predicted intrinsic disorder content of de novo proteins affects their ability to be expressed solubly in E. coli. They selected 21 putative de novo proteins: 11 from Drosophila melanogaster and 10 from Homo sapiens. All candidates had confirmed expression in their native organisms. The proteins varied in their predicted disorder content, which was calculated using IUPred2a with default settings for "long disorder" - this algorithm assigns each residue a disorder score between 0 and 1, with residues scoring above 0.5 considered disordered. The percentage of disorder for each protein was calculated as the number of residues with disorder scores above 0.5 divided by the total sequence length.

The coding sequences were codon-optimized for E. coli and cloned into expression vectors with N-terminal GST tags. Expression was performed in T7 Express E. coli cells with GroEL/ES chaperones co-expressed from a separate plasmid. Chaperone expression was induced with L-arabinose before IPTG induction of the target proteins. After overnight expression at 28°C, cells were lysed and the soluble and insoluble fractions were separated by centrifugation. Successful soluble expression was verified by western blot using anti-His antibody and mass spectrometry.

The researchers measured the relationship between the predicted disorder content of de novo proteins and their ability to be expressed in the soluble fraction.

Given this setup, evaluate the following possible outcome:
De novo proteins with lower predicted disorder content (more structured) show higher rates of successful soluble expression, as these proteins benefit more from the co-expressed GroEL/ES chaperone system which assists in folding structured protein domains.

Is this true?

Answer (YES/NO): NO